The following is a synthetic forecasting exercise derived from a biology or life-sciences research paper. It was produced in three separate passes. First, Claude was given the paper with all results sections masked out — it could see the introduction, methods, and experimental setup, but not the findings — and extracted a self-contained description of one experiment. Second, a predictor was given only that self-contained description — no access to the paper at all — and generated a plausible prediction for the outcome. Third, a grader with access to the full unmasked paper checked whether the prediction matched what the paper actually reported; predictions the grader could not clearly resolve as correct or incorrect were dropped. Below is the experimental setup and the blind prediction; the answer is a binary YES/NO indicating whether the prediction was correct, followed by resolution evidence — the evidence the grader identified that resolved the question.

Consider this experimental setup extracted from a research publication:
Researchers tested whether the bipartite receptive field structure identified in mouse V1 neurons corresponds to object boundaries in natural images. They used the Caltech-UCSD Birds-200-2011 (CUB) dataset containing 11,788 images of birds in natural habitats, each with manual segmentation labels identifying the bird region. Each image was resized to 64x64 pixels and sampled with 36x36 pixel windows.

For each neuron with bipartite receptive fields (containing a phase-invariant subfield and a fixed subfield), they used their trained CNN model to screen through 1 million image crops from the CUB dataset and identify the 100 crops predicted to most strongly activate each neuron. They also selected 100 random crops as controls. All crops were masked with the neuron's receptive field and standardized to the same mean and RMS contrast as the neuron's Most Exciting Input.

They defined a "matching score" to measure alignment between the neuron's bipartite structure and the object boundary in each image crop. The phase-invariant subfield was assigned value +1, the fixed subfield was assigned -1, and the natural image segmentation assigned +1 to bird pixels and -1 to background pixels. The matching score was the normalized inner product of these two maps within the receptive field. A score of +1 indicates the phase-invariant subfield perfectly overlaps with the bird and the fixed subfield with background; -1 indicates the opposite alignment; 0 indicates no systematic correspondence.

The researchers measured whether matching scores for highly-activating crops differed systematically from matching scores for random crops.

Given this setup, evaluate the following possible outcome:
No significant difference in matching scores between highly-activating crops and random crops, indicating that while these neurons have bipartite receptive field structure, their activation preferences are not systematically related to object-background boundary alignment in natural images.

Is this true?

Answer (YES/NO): NO